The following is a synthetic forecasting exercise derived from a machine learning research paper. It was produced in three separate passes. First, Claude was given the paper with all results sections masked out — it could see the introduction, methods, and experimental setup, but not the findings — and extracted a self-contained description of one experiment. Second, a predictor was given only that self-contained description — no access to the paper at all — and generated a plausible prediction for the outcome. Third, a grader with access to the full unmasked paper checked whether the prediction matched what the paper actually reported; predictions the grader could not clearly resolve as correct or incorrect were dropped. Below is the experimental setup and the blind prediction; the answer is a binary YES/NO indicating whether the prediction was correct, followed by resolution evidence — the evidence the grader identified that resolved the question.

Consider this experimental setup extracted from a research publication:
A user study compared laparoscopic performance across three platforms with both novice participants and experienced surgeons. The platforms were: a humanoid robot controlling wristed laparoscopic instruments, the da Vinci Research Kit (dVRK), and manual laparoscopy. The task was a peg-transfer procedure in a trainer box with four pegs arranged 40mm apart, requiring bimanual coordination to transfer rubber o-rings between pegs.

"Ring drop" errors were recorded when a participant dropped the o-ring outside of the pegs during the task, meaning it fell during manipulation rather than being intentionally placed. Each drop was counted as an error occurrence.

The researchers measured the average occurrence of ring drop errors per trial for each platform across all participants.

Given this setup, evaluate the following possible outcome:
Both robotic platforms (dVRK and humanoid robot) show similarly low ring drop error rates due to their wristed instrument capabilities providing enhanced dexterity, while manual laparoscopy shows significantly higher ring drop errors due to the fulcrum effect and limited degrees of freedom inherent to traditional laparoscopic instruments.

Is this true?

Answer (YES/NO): NO